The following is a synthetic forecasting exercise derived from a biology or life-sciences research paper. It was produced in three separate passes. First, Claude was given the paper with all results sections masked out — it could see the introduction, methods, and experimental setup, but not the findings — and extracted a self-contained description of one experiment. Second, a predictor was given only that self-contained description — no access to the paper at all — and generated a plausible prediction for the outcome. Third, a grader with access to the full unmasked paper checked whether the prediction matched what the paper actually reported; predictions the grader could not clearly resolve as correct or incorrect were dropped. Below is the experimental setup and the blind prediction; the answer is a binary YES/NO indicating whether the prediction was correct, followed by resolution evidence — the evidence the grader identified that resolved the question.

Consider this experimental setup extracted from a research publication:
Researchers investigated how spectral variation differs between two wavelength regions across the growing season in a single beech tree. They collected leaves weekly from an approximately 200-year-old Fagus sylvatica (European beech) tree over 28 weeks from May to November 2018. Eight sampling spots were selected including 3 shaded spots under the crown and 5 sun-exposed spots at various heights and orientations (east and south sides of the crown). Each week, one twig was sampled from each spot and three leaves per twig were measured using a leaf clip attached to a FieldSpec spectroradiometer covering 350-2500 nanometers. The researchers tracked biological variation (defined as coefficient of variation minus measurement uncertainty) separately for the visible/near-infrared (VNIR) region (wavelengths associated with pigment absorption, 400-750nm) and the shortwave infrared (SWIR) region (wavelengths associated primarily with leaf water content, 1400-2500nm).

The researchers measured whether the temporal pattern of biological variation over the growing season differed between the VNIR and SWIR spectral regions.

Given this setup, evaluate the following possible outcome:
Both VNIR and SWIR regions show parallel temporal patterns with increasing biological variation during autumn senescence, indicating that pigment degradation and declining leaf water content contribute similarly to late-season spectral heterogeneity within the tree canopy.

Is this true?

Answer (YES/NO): NO